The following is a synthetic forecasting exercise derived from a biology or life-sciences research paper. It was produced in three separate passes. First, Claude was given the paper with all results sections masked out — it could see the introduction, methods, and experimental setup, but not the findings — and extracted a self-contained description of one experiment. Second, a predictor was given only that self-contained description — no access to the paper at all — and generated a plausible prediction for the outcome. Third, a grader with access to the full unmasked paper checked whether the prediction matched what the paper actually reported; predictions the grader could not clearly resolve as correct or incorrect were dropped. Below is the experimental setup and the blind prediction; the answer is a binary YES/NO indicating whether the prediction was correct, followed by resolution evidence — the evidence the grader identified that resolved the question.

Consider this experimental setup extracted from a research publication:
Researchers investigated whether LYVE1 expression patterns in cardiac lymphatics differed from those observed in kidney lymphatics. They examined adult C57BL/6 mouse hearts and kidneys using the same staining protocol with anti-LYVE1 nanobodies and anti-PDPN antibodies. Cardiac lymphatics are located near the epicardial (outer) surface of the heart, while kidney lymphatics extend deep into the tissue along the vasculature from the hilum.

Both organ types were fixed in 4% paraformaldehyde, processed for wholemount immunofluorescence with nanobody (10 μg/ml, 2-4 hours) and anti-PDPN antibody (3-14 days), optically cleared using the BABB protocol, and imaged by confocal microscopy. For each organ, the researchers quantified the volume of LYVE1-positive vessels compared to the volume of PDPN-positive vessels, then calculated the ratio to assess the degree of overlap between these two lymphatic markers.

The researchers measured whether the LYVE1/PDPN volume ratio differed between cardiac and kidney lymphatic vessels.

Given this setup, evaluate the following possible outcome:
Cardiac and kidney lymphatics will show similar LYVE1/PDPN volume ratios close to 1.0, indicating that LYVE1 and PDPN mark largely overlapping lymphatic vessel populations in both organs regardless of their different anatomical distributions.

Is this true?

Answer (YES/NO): NO